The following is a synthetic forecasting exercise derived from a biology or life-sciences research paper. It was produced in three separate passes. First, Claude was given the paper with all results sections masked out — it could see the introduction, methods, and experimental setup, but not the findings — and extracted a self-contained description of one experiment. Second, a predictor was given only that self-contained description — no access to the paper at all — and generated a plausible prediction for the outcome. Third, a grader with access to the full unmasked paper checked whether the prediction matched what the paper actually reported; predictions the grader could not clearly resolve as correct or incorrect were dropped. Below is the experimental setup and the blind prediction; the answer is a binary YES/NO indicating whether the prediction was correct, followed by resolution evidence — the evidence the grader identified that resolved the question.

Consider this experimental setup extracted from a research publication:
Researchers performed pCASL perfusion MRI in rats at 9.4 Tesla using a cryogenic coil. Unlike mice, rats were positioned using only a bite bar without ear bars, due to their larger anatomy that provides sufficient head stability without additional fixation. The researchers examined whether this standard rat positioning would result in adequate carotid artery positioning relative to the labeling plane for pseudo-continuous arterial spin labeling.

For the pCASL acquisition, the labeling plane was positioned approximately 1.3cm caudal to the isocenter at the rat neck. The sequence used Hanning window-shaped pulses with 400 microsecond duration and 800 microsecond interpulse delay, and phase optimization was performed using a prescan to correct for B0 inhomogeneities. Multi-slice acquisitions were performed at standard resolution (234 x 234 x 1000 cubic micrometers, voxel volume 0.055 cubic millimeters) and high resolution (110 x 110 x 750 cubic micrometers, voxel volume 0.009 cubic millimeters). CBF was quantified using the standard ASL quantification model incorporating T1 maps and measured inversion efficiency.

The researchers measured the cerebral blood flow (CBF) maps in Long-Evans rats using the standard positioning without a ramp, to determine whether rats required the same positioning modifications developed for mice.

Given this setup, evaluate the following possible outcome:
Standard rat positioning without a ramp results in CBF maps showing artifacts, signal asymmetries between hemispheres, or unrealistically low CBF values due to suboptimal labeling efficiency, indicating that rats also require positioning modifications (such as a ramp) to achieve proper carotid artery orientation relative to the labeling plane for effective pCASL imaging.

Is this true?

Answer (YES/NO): NO